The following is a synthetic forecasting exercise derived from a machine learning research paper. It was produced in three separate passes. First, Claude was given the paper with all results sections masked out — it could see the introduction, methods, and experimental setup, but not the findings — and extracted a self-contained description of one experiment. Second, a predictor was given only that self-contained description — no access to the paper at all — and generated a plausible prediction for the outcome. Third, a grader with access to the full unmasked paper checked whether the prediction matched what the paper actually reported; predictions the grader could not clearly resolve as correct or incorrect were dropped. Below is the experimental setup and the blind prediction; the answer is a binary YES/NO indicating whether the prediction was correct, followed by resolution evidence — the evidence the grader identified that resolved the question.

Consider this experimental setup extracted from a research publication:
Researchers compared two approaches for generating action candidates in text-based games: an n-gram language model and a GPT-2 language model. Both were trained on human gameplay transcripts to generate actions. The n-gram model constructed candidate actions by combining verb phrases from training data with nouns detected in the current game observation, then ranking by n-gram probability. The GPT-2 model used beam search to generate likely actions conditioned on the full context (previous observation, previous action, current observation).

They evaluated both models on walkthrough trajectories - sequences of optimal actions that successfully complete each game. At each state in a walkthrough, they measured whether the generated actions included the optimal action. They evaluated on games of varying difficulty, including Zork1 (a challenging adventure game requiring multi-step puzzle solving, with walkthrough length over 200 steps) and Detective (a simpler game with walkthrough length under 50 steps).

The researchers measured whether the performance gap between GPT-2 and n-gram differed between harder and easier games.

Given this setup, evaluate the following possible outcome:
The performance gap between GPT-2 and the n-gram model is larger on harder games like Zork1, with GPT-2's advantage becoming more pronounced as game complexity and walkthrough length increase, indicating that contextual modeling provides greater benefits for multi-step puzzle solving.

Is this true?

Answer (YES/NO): YES